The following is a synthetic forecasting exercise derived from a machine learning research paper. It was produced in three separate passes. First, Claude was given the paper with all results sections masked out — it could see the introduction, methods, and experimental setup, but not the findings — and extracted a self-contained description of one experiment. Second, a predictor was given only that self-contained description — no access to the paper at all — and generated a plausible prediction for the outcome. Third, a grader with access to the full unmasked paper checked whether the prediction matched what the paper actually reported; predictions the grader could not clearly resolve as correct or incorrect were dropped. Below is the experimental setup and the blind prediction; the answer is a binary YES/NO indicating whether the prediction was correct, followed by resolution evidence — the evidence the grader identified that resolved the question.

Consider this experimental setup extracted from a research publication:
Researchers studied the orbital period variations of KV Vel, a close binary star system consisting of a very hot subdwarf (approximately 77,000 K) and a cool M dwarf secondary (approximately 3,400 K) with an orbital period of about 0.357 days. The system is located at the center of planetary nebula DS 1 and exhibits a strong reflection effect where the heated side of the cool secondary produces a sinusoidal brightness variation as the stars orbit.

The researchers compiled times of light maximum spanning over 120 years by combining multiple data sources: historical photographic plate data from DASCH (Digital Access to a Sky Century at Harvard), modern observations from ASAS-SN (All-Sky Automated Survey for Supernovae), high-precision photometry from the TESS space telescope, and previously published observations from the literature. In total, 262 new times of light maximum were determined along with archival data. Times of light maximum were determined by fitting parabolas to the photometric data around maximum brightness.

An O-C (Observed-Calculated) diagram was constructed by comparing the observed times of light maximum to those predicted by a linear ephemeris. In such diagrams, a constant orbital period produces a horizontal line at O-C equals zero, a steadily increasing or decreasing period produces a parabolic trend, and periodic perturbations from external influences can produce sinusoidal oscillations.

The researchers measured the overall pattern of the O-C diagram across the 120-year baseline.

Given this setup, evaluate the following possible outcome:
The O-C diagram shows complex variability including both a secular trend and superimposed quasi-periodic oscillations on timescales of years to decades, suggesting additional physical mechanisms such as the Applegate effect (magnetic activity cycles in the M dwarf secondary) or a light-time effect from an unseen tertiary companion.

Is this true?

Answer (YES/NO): NO